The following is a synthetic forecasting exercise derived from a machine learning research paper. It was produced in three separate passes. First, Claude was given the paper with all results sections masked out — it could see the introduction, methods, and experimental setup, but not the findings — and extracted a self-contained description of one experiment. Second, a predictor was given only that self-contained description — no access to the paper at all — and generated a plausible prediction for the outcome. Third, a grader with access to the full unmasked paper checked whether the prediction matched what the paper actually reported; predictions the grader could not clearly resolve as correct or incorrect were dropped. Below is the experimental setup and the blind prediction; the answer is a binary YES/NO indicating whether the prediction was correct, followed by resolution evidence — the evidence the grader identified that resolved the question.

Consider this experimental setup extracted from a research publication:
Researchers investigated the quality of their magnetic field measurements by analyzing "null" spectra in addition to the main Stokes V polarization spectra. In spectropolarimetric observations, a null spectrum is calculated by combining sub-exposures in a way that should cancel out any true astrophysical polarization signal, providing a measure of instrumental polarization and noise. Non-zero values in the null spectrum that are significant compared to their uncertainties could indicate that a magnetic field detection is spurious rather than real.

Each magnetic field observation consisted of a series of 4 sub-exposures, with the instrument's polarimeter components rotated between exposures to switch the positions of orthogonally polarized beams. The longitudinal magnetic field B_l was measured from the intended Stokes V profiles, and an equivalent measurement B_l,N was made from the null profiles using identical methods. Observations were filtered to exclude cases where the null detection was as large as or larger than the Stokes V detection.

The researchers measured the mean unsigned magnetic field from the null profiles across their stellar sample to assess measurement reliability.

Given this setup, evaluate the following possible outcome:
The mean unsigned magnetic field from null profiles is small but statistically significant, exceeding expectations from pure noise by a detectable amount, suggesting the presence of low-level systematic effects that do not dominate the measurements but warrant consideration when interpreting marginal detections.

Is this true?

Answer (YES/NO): NO